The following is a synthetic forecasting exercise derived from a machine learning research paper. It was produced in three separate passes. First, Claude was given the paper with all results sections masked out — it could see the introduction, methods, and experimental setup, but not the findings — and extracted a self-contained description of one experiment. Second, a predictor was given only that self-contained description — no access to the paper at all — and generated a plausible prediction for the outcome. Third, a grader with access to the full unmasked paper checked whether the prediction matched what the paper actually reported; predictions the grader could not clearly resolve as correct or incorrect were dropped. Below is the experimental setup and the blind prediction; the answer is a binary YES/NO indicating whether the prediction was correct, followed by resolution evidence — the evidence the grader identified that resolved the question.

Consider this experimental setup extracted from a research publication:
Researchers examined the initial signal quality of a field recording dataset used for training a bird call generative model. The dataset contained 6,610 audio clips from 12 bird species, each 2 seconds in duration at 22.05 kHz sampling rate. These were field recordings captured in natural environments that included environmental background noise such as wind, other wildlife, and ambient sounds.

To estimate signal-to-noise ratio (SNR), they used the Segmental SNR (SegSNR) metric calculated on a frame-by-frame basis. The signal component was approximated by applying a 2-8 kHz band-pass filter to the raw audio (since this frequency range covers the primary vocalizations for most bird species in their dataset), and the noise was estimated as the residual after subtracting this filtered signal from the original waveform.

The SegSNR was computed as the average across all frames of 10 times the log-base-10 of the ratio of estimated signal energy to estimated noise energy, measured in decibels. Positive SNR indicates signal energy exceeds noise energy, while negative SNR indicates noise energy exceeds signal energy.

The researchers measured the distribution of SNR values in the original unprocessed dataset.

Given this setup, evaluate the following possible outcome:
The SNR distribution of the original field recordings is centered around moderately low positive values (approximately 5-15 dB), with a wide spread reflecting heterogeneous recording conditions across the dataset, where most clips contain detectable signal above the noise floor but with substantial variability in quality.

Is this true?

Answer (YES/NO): NO